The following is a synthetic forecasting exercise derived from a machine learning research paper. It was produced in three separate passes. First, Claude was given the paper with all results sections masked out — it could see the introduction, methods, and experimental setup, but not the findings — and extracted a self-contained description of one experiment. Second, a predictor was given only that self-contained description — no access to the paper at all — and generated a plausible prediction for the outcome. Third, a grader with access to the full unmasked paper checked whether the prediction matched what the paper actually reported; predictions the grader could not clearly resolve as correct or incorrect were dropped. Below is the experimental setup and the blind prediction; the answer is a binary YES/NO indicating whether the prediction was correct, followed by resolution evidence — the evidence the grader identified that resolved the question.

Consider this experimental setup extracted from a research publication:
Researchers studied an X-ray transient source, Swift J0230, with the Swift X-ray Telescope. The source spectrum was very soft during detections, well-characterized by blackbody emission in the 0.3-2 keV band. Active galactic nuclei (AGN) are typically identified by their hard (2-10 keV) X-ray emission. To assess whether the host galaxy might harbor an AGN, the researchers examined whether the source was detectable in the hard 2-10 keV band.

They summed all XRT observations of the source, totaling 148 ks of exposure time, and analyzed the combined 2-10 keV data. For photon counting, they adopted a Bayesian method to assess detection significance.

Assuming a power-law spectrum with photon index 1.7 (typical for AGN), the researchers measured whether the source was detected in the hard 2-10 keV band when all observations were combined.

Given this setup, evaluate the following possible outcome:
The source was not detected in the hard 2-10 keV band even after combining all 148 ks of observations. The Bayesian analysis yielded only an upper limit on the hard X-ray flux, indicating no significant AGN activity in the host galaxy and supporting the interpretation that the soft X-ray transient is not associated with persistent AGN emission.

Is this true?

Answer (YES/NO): NO